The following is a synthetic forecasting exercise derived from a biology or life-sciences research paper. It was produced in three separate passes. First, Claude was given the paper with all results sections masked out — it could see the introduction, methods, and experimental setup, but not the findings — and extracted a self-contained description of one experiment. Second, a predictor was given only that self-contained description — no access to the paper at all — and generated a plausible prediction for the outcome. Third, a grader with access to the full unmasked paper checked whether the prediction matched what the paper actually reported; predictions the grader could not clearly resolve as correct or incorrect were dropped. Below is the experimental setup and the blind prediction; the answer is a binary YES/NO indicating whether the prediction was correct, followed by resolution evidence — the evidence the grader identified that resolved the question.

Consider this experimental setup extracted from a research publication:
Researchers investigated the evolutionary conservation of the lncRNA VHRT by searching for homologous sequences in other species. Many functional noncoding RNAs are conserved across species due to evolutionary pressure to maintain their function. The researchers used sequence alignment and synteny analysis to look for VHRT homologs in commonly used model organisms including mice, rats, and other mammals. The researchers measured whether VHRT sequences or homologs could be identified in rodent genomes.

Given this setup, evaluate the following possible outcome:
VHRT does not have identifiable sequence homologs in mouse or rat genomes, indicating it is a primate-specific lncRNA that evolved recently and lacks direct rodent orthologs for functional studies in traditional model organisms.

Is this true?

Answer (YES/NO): YES